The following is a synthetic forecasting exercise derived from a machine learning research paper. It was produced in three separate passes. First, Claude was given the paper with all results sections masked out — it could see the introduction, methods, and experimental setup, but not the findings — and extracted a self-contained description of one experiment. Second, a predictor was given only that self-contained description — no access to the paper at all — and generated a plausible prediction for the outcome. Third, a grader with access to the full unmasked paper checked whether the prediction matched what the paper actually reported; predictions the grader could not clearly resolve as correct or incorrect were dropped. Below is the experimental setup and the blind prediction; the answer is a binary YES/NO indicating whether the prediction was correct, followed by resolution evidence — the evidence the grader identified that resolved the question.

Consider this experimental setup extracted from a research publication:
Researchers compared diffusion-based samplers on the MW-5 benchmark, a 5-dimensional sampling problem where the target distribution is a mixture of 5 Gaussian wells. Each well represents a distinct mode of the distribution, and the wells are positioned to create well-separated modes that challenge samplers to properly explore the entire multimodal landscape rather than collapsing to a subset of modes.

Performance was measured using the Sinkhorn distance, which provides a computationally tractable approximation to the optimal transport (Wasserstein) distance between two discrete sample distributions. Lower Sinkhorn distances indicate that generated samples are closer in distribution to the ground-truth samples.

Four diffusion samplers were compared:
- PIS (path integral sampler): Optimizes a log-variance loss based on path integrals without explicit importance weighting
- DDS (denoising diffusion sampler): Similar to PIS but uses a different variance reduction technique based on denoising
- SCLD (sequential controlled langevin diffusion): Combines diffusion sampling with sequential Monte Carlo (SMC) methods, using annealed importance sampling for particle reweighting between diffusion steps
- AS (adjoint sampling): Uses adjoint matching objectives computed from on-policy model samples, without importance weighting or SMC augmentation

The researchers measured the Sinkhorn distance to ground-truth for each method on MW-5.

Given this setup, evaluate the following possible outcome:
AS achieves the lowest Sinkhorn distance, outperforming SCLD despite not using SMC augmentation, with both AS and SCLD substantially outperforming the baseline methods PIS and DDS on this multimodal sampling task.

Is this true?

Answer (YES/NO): YES